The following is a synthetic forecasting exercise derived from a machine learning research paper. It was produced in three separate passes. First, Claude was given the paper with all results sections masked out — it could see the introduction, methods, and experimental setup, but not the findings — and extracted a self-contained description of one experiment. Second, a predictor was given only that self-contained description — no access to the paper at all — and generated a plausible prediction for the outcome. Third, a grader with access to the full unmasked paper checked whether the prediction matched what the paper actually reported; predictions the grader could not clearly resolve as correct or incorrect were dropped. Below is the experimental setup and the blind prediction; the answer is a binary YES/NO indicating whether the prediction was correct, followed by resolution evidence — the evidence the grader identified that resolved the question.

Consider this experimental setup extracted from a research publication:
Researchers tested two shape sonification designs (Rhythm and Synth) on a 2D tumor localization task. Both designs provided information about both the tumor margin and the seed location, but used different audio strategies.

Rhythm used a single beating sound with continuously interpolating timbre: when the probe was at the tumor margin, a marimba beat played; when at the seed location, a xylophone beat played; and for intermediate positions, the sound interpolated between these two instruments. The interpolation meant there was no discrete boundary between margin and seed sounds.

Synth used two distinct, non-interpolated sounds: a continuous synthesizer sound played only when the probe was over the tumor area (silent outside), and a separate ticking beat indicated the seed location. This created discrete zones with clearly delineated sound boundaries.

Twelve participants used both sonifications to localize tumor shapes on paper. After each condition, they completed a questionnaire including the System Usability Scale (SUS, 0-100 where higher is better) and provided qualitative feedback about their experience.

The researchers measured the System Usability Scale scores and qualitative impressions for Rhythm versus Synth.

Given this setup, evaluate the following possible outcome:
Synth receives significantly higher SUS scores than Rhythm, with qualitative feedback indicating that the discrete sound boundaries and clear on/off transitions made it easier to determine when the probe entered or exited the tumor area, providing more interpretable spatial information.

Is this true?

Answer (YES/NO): YES